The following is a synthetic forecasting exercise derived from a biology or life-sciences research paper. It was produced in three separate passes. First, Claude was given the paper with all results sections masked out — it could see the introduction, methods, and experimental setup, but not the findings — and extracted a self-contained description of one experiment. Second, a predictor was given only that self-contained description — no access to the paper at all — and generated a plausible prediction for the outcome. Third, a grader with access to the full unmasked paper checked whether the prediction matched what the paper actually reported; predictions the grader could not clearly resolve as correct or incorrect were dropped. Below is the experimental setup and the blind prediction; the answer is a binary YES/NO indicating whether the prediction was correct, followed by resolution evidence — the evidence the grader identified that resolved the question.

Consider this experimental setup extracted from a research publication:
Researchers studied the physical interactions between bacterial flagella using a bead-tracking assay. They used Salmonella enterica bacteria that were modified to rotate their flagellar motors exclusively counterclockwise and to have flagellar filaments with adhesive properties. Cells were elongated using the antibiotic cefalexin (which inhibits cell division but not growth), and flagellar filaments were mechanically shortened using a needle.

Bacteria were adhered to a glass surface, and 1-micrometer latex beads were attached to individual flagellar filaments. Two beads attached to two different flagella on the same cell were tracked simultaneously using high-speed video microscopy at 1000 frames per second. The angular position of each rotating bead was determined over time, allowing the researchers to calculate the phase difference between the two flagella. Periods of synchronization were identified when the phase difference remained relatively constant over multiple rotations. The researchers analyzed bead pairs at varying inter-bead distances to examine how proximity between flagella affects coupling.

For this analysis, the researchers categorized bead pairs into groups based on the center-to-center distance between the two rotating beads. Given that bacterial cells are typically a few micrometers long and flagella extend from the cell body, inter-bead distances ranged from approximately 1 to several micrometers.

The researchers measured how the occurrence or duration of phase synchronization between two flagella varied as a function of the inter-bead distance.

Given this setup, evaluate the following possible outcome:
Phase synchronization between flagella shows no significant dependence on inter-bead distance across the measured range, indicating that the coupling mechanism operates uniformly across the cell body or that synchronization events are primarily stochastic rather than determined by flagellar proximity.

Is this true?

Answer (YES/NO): NO